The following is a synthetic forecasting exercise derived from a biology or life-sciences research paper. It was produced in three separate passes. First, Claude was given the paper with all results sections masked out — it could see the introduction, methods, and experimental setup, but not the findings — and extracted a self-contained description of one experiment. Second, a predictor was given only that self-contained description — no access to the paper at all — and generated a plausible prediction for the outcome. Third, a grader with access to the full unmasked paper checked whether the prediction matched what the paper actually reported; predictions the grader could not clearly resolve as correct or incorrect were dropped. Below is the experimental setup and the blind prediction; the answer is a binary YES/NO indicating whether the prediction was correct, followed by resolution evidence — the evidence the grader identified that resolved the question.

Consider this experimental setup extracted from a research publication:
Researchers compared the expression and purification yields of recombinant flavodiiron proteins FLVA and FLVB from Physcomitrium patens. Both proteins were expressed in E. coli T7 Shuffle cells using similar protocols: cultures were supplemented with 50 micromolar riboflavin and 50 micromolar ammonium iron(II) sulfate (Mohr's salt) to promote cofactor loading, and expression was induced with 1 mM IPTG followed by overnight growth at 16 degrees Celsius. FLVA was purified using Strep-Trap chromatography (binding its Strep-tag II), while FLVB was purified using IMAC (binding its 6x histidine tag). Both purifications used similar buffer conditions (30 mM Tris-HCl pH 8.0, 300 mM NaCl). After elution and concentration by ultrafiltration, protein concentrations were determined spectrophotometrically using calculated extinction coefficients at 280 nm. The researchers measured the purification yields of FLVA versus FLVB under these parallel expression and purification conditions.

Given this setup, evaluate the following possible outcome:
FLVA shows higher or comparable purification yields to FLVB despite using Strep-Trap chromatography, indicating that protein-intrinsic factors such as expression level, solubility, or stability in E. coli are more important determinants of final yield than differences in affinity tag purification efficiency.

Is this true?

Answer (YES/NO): NO